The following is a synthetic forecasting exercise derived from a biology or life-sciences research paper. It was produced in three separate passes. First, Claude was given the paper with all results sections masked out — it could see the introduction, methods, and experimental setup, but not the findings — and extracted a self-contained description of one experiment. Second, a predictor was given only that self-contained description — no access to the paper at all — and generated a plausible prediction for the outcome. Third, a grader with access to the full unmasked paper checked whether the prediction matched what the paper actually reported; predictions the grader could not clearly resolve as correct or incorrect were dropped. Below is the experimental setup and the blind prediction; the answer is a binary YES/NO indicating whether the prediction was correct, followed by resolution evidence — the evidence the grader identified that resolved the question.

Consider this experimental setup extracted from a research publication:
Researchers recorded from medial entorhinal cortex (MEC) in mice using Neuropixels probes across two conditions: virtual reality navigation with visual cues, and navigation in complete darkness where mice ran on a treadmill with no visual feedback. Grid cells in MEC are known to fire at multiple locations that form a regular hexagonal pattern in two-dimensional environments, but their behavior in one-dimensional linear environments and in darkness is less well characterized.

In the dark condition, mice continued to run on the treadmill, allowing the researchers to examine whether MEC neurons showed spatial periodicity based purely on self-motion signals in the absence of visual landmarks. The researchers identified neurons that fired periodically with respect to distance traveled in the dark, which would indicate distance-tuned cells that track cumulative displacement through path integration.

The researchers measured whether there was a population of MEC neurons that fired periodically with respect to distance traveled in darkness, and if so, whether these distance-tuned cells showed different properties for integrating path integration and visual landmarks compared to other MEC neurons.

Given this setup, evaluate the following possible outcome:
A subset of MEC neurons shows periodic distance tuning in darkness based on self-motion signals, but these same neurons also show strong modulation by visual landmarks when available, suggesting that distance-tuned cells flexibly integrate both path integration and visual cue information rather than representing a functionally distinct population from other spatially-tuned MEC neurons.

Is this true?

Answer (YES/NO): NO